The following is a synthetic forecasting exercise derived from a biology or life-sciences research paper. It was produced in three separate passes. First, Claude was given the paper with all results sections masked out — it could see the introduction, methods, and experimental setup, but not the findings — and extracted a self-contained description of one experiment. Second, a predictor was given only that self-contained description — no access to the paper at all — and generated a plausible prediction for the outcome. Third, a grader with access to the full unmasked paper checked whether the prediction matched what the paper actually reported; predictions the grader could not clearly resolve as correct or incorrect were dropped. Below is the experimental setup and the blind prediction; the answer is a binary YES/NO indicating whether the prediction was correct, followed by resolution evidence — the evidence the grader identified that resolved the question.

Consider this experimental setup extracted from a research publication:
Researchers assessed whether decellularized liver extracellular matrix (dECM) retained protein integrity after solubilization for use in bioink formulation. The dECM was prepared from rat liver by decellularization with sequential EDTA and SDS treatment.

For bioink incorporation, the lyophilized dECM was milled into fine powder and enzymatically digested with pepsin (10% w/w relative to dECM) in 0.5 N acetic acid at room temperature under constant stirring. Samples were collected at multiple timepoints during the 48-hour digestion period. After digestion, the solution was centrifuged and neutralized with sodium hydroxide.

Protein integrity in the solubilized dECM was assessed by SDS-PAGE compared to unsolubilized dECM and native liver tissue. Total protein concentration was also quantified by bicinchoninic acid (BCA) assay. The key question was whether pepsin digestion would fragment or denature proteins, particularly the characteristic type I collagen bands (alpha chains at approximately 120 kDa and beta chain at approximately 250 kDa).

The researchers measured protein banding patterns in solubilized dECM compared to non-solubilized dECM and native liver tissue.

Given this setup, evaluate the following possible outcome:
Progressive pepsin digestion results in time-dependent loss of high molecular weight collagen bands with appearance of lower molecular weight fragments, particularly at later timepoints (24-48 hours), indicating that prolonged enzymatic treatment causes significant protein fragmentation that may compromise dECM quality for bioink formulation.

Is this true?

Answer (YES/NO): NO